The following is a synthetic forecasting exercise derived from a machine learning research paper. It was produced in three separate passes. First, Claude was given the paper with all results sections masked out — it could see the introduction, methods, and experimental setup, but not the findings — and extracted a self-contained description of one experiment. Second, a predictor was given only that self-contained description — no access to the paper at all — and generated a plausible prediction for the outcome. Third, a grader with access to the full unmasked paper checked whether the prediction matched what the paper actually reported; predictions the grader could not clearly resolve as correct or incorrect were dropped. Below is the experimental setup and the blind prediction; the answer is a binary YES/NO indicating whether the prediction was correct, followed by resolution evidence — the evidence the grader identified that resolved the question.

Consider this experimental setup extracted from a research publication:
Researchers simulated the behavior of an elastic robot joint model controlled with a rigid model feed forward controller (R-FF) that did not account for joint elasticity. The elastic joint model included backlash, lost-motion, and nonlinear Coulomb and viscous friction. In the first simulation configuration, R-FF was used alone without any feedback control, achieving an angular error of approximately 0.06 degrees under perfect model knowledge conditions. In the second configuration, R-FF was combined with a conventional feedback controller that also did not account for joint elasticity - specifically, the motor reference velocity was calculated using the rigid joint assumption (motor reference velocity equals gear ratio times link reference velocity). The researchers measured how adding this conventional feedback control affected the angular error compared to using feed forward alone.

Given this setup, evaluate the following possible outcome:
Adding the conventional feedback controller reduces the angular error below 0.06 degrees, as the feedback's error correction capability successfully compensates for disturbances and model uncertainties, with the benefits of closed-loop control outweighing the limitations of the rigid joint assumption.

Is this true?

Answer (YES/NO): NO